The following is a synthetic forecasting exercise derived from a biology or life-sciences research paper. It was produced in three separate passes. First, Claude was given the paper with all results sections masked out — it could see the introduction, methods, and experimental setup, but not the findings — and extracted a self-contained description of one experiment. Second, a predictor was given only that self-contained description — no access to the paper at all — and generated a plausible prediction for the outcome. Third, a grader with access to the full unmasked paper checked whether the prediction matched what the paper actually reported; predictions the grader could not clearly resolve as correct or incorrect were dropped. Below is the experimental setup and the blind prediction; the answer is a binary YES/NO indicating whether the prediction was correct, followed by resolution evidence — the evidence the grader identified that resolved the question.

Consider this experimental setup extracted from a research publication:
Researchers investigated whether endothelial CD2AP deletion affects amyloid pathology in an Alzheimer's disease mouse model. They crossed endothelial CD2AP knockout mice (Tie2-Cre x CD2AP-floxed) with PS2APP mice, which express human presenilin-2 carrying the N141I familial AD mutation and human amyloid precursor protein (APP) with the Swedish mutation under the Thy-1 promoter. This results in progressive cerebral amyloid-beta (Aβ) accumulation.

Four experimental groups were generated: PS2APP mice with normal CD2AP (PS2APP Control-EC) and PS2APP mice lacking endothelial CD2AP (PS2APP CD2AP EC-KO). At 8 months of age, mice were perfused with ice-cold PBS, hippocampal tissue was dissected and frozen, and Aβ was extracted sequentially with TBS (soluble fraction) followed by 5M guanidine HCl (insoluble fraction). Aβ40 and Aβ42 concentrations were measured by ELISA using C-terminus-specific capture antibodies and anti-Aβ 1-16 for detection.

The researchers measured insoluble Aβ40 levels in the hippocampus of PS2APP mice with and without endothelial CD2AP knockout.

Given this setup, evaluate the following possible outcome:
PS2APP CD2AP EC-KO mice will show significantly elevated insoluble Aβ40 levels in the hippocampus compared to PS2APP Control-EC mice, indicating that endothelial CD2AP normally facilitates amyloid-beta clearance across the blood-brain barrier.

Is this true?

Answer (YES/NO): NO